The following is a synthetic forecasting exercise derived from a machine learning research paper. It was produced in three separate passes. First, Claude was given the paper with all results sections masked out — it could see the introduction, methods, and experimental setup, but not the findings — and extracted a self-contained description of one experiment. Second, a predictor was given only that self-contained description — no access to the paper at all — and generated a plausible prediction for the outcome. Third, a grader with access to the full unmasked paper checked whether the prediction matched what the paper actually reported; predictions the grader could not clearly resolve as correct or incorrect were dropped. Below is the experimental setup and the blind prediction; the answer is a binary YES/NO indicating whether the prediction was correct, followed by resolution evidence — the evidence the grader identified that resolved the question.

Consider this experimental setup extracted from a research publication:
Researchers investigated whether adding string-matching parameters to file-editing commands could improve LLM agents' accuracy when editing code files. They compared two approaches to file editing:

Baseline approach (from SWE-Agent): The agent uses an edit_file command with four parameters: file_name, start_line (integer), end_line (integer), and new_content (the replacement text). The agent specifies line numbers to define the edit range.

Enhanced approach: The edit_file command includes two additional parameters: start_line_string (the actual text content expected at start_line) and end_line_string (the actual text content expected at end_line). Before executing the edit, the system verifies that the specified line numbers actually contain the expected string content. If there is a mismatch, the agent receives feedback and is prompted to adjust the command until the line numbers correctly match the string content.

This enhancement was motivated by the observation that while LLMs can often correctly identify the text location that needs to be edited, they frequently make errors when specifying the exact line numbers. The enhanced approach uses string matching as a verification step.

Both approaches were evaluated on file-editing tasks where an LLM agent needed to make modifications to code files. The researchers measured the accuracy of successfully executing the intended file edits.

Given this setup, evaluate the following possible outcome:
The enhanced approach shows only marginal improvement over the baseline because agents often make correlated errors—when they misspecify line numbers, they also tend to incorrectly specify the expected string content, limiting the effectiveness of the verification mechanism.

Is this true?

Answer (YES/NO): NO